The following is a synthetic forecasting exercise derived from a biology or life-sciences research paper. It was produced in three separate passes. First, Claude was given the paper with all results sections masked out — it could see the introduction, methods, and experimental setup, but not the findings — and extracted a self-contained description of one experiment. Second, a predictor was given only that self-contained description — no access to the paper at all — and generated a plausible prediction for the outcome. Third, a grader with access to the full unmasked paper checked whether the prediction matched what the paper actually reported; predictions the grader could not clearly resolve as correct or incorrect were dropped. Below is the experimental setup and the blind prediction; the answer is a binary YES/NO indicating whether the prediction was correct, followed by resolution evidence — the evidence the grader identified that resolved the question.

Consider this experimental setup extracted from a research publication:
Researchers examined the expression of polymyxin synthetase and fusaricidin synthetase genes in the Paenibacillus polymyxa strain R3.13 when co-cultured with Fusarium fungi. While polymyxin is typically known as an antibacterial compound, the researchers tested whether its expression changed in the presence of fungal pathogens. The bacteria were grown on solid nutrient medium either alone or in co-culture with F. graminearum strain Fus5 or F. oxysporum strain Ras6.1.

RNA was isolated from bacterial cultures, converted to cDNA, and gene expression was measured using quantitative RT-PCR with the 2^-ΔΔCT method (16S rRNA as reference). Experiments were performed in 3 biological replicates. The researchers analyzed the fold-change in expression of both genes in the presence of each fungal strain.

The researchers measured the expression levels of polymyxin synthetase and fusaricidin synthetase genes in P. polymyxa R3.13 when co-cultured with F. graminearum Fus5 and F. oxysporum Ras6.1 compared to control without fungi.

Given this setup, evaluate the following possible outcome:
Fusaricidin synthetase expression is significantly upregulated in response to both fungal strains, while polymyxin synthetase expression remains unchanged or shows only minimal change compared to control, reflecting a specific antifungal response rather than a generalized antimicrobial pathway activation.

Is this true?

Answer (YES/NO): NO